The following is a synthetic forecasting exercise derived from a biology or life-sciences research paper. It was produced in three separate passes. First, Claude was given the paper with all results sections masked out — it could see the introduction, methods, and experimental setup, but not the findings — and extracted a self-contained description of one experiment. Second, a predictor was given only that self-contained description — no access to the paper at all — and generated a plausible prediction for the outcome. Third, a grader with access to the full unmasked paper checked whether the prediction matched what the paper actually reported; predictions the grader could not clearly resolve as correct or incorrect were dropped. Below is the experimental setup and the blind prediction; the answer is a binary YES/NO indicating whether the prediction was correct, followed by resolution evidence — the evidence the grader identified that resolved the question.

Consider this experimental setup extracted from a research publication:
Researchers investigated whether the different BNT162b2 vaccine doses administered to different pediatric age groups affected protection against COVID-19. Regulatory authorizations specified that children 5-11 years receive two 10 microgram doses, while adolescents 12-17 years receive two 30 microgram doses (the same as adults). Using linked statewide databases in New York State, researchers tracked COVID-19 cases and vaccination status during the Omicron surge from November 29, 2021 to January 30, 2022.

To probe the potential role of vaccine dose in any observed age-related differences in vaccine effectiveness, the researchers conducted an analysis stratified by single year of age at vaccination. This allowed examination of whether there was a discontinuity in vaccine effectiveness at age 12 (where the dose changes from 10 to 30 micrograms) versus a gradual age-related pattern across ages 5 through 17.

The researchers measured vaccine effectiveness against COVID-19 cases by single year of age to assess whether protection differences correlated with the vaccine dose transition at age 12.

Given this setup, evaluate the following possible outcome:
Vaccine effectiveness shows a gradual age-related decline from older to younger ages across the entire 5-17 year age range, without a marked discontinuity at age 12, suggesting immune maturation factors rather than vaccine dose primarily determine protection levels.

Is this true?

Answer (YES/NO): NO